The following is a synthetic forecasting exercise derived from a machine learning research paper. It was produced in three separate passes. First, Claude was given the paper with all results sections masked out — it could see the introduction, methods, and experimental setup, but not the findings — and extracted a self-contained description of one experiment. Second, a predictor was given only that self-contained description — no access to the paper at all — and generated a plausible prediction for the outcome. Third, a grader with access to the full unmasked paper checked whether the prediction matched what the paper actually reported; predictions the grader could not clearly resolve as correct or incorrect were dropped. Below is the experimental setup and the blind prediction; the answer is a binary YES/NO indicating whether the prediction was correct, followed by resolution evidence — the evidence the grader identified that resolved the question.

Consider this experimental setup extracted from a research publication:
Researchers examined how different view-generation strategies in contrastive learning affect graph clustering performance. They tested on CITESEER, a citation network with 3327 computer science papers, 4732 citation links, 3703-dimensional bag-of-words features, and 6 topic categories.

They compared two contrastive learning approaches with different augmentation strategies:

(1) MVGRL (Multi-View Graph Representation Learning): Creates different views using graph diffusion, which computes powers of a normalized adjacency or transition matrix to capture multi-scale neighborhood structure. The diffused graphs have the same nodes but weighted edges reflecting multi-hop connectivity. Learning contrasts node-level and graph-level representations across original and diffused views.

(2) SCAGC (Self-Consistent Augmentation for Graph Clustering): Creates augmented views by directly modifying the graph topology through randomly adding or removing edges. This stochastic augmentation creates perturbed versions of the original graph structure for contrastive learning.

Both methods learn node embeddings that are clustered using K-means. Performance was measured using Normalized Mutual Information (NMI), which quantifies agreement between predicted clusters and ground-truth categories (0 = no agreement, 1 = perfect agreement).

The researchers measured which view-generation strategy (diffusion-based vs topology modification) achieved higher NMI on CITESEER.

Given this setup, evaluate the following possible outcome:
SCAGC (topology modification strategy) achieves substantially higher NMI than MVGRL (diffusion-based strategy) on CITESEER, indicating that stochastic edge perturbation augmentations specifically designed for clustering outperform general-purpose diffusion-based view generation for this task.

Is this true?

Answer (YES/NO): NO